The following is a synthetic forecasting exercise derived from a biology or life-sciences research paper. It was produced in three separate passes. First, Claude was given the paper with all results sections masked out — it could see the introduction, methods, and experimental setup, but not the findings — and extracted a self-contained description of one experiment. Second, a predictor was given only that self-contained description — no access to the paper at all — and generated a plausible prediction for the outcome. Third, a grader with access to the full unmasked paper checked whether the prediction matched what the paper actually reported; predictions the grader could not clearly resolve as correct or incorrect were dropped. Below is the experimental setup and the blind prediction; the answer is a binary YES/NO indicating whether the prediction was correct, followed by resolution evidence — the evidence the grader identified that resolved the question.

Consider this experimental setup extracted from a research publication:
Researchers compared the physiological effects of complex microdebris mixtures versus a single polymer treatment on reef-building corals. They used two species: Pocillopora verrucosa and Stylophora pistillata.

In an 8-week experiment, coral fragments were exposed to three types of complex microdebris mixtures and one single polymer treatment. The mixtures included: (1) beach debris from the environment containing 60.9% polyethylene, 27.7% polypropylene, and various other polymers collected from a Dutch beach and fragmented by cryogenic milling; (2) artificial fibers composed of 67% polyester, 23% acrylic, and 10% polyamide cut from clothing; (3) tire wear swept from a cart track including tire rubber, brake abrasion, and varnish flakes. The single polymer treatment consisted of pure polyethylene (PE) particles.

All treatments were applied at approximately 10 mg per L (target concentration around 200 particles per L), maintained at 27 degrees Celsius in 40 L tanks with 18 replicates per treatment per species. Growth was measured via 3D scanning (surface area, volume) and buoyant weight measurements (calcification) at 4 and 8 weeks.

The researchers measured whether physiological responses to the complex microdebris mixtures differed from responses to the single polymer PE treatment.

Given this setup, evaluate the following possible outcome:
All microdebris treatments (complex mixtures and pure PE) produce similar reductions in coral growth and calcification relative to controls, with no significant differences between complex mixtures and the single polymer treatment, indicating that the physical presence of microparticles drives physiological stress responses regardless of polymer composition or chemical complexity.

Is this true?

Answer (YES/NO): NO